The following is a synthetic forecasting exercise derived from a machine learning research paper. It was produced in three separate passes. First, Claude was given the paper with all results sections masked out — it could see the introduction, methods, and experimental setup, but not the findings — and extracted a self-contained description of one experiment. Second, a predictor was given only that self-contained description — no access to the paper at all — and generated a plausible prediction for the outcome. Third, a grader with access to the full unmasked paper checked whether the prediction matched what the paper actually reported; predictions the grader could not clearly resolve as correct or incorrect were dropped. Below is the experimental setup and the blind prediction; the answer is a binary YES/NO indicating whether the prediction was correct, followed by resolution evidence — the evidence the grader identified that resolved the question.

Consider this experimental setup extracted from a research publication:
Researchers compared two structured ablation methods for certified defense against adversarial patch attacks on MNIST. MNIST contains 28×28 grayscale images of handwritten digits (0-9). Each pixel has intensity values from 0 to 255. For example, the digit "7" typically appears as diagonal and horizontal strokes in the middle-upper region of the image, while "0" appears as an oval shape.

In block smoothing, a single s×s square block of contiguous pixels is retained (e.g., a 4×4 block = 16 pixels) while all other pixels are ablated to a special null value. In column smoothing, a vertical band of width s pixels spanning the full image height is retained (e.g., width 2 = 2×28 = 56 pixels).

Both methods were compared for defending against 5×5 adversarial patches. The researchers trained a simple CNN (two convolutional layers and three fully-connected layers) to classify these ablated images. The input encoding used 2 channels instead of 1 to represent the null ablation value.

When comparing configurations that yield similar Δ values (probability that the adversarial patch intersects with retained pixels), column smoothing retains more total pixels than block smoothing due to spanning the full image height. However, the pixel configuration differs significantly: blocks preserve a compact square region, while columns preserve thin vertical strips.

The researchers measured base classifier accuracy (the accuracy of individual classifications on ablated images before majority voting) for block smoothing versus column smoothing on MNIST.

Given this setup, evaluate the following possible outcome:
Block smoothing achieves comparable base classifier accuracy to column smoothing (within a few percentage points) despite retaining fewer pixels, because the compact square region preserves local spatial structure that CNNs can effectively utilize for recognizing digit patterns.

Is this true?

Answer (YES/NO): NO